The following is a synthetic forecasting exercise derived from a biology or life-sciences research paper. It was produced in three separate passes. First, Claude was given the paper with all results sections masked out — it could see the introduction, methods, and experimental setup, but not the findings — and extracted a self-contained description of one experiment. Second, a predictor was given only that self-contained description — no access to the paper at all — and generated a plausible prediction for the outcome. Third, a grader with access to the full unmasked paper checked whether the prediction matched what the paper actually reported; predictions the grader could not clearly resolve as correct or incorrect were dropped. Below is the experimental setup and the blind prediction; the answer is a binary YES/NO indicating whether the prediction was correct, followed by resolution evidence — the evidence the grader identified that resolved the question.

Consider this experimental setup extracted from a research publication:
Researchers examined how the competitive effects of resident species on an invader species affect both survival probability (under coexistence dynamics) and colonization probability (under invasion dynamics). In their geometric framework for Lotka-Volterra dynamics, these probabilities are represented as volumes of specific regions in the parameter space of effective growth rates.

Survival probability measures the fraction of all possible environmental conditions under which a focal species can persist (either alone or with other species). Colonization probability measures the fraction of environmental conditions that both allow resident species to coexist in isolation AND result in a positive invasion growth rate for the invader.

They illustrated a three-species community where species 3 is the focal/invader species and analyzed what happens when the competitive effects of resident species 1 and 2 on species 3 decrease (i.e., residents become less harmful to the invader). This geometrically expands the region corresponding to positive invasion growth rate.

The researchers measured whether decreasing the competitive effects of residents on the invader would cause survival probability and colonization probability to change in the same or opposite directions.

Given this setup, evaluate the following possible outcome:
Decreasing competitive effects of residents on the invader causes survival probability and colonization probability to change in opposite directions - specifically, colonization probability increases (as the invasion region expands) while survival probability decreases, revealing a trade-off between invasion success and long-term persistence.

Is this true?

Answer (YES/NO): NO